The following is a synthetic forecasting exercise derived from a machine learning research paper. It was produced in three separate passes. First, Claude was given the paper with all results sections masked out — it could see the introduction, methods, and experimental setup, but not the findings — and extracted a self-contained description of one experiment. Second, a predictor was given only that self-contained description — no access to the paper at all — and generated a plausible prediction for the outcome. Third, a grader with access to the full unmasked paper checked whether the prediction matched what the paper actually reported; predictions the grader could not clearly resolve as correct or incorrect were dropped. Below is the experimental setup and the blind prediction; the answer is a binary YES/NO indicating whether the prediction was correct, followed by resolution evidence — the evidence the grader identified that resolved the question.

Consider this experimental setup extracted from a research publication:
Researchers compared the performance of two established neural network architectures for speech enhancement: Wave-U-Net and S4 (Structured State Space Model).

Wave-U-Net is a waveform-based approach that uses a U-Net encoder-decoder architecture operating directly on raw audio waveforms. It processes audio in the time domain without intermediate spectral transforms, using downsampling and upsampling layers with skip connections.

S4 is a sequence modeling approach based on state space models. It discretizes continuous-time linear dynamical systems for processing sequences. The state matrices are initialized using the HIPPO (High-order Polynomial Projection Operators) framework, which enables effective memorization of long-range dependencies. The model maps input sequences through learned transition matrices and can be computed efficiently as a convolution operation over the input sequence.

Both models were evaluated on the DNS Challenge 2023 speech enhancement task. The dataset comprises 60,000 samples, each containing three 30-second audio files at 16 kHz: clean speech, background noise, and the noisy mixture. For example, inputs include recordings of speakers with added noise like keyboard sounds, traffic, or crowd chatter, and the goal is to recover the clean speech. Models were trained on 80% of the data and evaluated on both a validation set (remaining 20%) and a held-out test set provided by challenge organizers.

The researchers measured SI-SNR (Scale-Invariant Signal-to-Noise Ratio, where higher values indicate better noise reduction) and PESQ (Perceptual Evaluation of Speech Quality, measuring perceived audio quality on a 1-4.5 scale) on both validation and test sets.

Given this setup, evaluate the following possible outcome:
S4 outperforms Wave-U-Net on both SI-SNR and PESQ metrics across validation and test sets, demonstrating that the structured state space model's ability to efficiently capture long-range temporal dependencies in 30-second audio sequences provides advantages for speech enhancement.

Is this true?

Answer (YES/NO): YES